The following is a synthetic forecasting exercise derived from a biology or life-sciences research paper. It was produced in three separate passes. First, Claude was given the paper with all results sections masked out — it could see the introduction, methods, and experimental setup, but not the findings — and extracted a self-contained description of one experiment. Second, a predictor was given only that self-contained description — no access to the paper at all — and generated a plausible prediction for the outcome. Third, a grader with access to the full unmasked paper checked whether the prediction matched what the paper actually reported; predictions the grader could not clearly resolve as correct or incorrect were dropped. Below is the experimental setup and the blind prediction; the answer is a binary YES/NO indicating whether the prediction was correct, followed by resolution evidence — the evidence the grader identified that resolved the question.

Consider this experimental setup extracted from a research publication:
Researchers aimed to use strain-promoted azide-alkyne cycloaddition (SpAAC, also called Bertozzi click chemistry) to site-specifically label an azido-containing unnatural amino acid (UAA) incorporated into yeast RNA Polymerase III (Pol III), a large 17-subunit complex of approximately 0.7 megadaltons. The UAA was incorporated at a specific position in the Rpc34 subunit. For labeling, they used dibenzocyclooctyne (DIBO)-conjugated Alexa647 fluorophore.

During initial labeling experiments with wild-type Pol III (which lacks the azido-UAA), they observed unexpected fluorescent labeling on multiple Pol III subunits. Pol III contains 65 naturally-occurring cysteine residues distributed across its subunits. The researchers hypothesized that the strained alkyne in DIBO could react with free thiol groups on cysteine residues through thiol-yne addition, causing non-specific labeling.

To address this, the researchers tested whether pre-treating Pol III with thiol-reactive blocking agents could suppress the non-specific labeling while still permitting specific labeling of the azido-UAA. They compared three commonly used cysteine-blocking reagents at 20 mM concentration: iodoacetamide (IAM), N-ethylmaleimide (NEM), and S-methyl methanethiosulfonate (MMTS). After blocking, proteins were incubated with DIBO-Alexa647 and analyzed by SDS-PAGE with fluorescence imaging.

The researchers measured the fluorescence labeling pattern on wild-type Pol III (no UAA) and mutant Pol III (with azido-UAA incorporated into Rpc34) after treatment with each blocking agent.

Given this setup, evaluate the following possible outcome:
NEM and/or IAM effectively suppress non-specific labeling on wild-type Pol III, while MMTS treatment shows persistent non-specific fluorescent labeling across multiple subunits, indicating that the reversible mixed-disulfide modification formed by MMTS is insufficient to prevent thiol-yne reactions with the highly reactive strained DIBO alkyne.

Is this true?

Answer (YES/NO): NO